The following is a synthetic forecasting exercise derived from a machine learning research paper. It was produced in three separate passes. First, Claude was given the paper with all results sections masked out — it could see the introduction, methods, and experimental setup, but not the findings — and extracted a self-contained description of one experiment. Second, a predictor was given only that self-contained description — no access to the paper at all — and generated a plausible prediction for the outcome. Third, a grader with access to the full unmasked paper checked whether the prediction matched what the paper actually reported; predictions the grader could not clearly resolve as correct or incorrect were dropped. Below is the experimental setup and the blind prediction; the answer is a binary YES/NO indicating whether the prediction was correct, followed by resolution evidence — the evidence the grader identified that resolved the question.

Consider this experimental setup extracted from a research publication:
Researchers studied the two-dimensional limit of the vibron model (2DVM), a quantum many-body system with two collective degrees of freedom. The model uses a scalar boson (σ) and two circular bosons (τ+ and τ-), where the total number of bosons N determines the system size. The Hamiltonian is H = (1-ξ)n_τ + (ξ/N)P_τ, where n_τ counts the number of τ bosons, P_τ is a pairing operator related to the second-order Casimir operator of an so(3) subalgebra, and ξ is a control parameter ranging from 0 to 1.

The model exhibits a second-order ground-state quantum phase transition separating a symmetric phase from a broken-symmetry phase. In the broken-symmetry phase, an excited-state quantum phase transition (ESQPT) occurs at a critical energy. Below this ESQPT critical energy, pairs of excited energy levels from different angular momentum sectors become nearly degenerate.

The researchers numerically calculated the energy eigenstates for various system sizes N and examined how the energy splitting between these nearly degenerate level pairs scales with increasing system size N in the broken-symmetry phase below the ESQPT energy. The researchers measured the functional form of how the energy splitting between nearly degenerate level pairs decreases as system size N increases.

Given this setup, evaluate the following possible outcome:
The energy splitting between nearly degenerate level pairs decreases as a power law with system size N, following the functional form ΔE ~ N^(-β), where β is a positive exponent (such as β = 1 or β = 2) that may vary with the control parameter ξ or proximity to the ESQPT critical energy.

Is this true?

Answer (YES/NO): YES